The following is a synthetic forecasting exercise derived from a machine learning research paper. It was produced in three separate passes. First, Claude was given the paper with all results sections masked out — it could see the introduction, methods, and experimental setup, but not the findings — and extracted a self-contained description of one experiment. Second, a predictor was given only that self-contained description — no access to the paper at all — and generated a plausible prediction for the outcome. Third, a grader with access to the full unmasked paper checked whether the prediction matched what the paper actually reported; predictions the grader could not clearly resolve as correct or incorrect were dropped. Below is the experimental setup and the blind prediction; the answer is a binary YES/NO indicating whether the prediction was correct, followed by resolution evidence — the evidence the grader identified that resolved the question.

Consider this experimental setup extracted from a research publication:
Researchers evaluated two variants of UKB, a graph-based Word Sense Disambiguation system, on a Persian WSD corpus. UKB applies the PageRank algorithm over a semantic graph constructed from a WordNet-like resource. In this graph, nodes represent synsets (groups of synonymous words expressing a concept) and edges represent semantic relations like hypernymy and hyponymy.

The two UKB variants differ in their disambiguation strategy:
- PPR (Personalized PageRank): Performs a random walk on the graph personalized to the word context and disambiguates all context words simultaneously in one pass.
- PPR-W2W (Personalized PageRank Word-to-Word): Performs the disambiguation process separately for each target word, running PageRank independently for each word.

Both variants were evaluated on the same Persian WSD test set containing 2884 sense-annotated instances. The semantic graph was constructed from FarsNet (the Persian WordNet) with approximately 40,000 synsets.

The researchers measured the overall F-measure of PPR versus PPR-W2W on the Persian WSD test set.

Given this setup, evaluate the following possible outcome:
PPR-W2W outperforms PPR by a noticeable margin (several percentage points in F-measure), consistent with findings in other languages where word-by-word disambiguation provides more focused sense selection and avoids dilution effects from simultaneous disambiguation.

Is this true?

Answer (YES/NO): NO